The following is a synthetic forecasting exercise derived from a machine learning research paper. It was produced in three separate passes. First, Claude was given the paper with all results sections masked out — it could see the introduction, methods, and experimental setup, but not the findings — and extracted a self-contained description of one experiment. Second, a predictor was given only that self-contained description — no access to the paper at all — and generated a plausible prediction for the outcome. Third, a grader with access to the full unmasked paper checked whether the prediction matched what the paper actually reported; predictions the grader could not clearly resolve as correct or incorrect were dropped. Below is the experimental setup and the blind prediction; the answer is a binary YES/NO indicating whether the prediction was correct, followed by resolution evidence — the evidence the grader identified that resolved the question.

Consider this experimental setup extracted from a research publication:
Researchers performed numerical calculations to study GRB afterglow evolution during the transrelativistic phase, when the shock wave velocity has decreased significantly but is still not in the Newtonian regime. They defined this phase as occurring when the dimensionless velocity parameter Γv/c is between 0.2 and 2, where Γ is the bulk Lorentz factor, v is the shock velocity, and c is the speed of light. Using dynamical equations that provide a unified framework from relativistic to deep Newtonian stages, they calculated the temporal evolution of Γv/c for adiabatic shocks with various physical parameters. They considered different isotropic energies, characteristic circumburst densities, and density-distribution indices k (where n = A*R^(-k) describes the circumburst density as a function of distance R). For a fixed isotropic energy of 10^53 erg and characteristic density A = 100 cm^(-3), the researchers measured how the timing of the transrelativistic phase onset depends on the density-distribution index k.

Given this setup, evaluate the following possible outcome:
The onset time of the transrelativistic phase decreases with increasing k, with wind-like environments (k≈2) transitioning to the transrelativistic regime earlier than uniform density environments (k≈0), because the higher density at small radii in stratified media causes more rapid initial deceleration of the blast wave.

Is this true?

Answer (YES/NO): NO